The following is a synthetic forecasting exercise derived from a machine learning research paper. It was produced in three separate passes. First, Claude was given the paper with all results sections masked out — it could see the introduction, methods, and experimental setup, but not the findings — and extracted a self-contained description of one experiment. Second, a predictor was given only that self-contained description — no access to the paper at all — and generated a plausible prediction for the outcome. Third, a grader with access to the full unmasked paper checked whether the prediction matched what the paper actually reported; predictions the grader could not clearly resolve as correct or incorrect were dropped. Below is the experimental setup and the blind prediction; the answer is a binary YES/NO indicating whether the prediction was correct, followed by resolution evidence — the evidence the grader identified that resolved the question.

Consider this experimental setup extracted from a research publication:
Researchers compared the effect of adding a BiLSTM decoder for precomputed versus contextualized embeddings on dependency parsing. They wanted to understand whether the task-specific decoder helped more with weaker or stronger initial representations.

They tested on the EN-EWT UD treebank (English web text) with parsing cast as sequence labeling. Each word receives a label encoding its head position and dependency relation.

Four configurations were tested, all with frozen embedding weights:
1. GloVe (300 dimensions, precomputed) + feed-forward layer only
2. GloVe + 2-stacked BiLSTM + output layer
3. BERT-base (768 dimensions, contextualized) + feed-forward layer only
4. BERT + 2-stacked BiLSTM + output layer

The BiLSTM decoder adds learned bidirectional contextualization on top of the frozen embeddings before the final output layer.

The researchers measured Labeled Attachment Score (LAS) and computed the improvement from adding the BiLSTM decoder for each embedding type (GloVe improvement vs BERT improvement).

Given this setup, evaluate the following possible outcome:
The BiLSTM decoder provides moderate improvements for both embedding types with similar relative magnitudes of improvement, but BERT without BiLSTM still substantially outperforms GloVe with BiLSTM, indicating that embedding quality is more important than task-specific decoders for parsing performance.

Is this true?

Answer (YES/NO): NO